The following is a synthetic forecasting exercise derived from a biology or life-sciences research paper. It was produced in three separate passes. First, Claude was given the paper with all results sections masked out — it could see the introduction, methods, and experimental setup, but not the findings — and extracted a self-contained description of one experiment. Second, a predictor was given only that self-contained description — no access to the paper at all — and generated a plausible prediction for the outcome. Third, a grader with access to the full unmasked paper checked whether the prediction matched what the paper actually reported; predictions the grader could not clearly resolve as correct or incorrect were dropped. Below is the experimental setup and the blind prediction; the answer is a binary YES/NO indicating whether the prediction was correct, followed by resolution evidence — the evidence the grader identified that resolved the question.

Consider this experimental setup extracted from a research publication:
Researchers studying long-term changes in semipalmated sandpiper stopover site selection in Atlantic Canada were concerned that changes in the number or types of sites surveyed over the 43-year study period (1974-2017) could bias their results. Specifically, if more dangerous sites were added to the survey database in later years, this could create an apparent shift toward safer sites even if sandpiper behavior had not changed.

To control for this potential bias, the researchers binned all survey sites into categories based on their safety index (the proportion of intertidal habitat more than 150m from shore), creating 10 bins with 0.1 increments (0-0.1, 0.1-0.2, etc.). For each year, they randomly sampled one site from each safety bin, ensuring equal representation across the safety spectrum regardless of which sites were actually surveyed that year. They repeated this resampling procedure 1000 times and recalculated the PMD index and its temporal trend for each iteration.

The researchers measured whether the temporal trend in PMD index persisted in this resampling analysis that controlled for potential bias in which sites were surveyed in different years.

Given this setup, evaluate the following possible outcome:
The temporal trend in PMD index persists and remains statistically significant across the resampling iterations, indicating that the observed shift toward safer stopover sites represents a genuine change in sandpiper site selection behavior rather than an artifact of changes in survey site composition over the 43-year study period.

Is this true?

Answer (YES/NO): NO